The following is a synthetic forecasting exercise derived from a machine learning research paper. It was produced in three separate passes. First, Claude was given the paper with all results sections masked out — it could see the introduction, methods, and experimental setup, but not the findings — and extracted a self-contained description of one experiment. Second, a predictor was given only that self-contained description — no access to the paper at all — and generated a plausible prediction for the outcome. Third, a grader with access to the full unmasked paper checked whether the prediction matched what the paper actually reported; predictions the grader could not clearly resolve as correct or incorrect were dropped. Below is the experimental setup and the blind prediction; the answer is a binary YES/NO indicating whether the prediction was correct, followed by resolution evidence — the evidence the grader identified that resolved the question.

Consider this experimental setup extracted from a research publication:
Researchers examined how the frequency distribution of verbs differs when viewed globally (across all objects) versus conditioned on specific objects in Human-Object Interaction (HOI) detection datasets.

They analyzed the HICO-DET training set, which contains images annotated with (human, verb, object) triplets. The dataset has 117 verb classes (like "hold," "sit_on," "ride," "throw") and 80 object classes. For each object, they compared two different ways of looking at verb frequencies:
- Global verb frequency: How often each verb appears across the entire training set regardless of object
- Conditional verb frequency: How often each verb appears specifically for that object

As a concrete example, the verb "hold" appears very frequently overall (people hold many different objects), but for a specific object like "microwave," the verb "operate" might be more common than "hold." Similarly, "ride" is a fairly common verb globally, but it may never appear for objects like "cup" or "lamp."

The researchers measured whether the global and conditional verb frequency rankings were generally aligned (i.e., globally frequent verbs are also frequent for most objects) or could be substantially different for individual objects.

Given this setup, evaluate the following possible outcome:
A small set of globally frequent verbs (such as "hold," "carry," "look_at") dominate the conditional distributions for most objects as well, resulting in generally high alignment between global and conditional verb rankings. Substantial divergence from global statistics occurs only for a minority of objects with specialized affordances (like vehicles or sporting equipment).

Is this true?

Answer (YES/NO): NO